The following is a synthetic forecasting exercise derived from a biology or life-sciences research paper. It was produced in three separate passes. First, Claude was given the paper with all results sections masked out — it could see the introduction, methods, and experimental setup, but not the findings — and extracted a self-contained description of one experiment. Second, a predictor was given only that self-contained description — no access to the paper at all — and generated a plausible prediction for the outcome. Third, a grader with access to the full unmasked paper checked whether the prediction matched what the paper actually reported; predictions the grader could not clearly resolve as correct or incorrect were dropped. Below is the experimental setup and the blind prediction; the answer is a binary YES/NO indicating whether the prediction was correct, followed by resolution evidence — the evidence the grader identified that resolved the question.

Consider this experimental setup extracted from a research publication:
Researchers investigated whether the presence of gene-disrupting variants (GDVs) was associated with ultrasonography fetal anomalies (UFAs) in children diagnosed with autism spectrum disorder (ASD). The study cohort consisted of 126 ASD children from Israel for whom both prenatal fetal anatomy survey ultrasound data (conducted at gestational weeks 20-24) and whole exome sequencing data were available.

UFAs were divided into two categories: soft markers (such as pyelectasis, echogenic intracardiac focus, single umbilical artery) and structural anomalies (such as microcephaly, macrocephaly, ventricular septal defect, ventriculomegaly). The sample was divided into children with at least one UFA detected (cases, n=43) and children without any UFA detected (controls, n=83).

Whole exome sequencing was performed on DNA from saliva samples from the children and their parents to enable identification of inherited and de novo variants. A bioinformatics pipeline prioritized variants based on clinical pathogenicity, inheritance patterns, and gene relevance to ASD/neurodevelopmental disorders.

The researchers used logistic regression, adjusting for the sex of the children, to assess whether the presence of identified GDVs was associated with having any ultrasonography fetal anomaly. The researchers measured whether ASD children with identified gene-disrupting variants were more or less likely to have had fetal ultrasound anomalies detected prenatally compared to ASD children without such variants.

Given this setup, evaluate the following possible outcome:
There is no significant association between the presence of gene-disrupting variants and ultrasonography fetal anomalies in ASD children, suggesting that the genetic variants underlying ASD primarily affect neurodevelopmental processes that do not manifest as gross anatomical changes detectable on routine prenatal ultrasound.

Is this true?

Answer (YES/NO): NO